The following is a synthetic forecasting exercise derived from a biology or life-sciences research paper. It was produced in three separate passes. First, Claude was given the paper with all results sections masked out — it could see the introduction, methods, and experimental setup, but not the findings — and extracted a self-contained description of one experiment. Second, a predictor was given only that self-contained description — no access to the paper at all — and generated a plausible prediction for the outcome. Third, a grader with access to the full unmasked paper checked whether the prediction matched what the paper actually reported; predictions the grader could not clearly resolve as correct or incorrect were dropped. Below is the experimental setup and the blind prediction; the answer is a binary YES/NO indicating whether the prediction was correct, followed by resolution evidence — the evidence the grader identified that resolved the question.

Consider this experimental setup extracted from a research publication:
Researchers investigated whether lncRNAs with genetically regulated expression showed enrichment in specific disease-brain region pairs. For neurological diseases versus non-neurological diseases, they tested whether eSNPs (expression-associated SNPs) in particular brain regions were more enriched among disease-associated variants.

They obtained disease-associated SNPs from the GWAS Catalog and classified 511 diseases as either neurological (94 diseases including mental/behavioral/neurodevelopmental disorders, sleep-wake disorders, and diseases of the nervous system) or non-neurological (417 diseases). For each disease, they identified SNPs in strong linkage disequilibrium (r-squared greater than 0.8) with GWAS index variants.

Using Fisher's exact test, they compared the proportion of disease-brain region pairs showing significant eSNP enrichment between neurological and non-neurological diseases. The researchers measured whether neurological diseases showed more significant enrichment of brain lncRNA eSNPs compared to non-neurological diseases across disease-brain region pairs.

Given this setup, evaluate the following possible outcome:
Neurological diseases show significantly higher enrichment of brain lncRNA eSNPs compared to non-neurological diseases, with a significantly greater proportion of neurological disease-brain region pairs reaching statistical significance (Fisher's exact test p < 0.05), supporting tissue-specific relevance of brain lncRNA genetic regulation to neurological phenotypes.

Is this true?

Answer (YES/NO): YES